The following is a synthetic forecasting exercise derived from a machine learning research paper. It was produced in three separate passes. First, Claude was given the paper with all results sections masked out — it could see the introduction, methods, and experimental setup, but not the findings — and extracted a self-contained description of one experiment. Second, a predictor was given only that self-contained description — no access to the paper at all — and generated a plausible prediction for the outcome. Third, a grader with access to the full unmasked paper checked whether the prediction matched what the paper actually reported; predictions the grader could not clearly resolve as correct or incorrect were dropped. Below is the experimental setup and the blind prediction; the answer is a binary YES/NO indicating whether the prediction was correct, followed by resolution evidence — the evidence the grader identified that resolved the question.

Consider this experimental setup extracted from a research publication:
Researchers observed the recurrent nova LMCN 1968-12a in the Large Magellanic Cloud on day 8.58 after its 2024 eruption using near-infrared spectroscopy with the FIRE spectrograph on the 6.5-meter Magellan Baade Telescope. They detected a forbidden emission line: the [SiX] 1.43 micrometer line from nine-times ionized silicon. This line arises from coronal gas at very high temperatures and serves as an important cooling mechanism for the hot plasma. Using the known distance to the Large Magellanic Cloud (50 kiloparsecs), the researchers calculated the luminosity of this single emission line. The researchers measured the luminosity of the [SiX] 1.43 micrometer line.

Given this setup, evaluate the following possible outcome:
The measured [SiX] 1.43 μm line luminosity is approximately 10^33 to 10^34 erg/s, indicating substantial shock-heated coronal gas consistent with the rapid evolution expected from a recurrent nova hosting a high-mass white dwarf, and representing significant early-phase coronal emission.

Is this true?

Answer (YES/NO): NO